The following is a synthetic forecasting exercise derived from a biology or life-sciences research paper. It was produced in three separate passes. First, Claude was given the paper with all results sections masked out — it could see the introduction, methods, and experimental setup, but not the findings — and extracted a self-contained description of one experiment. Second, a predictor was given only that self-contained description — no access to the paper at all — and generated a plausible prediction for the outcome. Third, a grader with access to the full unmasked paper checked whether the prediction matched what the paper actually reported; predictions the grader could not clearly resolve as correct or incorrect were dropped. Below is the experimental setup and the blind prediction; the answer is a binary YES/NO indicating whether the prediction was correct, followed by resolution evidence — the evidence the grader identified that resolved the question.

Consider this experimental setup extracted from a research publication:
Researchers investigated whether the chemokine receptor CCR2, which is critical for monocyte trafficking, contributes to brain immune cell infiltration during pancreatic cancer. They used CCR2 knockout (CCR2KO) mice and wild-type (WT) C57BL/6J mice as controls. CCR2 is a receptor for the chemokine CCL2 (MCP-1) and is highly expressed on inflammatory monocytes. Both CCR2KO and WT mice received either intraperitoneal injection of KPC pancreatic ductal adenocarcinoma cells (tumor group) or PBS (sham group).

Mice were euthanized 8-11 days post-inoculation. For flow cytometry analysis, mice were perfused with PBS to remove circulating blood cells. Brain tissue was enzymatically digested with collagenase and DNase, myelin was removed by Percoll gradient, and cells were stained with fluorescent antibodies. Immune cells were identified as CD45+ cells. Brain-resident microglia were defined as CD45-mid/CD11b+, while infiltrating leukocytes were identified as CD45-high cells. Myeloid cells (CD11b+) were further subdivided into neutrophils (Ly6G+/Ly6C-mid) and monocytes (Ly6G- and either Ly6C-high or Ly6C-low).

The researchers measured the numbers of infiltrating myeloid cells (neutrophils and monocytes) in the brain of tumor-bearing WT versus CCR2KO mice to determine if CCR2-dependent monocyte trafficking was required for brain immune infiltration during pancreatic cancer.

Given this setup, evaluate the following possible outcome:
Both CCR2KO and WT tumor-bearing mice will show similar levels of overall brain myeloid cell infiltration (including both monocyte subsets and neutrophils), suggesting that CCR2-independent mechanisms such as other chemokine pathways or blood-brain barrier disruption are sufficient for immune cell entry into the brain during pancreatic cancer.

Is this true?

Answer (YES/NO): NO